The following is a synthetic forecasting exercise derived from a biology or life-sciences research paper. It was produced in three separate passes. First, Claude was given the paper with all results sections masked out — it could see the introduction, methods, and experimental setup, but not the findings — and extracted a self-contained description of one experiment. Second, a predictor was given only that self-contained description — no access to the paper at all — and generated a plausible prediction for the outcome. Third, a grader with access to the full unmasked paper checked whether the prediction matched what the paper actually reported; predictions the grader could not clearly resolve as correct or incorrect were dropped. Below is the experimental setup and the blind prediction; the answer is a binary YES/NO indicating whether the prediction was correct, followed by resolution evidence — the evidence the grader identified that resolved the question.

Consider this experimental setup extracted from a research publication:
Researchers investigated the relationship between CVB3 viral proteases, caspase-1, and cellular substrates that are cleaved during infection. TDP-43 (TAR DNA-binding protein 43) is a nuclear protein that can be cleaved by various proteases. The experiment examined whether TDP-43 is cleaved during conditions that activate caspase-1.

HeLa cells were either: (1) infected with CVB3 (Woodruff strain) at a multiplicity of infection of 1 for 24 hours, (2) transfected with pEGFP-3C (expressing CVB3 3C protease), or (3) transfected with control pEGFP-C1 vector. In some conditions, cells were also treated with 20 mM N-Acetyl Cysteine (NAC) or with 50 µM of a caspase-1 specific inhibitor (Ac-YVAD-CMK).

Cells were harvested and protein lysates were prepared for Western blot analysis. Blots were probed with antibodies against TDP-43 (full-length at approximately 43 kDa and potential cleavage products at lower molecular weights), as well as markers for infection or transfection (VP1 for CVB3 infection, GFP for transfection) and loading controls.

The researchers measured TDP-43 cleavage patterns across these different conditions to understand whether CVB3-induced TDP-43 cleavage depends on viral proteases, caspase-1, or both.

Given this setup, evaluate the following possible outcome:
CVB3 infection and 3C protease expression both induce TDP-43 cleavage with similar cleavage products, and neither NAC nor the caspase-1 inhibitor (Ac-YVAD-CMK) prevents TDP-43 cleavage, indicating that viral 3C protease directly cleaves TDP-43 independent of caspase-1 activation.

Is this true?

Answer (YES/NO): NO